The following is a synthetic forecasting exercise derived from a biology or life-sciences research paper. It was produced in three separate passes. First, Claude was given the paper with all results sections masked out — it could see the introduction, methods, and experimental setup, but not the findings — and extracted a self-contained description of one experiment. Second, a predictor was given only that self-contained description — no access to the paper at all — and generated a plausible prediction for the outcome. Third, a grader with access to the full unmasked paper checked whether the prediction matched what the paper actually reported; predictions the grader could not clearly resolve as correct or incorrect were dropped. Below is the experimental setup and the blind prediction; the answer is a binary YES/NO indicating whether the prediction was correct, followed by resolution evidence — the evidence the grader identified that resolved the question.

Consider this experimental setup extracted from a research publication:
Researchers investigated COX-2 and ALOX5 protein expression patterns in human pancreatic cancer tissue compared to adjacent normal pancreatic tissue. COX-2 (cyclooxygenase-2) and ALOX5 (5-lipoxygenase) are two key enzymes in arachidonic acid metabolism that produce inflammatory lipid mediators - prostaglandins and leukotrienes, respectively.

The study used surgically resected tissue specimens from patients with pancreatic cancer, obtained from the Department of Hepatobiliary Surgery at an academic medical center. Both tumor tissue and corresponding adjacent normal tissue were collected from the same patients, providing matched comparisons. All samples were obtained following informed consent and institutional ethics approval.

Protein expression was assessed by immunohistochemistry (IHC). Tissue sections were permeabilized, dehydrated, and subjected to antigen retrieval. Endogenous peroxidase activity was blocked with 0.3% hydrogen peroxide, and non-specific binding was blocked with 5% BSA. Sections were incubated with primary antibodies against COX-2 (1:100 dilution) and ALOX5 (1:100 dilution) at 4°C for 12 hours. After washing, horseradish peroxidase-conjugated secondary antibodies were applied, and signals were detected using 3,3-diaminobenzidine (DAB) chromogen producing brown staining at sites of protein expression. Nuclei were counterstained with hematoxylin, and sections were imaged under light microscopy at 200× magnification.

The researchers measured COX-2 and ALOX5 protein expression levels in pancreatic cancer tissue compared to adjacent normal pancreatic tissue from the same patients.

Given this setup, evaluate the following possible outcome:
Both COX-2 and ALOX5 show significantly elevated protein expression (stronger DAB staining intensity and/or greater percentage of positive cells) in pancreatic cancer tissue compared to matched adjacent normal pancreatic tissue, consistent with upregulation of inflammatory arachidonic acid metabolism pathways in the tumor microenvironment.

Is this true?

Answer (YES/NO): NO